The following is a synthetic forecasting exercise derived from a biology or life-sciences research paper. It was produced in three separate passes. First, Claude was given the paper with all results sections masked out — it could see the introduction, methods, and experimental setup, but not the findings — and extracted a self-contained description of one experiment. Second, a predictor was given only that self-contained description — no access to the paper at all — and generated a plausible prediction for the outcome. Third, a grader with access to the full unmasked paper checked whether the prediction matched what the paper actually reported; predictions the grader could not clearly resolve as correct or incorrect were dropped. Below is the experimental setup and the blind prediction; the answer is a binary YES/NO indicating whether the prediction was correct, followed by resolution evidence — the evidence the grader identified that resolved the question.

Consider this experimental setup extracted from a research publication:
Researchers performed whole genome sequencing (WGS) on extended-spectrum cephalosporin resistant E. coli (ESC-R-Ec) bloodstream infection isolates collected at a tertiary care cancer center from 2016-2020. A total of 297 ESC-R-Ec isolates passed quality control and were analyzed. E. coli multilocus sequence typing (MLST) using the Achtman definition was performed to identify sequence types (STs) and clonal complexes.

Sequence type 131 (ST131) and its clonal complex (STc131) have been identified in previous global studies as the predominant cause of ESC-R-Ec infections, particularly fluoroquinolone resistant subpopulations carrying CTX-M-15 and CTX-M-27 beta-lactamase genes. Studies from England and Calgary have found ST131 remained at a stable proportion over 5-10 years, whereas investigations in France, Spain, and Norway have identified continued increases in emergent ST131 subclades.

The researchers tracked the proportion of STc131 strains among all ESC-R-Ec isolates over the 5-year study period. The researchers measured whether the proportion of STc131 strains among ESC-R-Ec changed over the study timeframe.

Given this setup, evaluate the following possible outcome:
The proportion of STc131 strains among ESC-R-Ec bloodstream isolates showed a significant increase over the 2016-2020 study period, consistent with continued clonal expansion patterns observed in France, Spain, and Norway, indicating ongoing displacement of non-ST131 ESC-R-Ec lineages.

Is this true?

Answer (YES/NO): NO